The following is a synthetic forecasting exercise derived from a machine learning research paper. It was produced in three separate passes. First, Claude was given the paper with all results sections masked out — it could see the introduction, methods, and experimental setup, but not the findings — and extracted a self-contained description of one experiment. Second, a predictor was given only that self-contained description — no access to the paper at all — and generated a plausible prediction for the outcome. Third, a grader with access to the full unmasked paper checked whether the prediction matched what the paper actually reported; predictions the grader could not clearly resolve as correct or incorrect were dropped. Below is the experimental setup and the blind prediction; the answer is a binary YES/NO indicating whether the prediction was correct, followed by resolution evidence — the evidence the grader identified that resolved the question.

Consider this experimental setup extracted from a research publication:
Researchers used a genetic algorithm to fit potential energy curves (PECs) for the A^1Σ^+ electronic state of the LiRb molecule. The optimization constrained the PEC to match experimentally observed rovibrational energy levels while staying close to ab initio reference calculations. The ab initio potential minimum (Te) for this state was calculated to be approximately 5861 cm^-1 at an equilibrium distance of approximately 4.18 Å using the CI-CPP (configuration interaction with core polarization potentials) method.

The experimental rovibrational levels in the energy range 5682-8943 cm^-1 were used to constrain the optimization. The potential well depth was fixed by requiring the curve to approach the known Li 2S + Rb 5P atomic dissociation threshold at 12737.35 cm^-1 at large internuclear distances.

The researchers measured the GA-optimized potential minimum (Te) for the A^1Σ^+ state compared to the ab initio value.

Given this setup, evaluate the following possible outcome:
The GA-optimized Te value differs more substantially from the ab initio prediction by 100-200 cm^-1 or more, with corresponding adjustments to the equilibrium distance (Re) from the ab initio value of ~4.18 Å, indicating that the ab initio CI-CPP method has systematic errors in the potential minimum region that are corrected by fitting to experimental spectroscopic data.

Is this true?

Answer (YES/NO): NO